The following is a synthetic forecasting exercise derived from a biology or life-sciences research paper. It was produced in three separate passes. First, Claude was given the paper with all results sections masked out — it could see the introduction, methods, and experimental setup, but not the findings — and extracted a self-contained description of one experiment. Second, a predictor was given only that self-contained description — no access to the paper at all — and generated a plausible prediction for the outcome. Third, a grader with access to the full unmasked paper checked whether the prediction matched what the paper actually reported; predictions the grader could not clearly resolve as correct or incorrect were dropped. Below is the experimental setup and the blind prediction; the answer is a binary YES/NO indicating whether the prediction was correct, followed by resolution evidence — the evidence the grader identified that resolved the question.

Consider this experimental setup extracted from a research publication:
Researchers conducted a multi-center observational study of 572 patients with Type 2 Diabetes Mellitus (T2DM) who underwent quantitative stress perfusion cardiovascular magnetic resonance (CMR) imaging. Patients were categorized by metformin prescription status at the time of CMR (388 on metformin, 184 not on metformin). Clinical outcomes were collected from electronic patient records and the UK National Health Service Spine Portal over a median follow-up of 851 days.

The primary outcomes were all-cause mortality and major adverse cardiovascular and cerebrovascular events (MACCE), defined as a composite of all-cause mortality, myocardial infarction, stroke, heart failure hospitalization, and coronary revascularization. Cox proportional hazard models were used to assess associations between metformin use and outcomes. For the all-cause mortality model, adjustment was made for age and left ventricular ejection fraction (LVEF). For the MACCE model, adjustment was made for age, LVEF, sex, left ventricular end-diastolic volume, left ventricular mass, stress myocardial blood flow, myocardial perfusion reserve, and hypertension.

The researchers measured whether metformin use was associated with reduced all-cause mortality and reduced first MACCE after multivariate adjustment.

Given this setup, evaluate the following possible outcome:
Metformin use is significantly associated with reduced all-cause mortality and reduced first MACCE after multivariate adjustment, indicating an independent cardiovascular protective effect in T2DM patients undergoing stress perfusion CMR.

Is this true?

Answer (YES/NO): NO